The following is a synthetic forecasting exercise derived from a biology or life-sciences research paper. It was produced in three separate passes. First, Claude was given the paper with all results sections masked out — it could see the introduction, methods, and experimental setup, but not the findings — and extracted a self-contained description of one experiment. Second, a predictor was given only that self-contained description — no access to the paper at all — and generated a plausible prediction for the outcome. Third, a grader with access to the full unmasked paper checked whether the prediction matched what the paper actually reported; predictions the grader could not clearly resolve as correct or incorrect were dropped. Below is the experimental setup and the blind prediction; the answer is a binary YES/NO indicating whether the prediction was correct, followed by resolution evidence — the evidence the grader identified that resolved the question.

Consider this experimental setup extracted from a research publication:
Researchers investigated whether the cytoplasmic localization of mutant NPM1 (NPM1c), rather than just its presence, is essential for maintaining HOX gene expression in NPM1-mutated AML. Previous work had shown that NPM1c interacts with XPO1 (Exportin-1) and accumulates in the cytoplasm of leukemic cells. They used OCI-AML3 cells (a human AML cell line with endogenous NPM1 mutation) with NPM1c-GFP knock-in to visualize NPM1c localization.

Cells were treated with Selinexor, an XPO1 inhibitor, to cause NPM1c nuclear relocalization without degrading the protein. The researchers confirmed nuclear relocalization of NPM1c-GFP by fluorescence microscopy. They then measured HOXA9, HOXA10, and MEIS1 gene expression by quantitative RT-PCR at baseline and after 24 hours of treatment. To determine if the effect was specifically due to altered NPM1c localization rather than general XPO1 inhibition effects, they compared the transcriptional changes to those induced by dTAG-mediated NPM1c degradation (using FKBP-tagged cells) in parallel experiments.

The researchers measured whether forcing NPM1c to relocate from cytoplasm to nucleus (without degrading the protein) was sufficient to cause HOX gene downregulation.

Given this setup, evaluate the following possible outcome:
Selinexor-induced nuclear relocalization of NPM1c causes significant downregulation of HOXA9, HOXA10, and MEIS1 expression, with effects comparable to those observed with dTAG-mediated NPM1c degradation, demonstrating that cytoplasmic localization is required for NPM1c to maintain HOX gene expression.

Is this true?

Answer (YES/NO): YES